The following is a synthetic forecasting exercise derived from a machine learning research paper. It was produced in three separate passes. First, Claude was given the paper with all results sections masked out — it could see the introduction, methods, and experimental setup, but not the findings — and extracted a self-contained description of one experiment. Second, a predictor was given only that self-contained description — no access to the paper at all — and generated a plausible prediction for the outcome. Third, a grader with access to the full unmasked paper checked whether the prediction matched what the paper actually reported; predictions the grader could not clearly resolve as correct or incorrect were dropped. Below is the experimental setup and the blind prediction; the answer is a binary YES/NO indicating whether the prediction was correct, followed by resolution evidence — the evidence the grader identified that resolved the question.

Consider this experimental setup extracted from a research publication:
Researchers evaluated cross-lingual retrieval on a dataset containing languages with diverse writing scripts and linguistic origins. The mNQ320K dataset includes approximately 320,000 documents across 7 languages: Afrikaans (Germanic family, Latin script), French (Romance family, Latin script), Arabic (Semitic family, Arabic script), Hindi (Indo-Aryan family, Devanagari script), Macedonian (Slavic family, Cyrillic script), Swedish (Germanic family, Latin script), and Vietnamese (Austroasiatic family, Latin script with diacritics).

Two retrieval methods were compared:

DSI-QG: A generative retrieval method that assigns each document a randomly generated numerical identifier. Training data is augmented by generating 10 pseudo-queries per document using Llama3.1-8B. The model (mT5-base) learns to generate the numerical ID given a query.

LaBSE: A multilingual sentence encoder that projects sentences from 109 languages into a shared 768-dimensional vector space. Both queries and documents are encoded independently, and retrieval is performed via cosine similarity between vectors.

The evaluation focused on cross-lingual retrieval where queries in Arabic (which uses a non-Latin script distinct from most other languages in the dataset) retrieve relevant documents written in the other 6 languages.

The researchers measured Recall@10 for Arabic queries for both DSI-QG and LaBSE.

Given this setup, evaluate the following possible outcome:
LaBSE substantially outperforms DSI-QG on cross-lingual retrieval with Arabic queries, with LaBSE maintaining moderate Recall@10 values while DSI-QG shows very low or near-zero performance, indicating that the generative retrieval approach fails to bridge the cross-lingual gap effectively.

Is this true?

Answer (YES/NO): NO